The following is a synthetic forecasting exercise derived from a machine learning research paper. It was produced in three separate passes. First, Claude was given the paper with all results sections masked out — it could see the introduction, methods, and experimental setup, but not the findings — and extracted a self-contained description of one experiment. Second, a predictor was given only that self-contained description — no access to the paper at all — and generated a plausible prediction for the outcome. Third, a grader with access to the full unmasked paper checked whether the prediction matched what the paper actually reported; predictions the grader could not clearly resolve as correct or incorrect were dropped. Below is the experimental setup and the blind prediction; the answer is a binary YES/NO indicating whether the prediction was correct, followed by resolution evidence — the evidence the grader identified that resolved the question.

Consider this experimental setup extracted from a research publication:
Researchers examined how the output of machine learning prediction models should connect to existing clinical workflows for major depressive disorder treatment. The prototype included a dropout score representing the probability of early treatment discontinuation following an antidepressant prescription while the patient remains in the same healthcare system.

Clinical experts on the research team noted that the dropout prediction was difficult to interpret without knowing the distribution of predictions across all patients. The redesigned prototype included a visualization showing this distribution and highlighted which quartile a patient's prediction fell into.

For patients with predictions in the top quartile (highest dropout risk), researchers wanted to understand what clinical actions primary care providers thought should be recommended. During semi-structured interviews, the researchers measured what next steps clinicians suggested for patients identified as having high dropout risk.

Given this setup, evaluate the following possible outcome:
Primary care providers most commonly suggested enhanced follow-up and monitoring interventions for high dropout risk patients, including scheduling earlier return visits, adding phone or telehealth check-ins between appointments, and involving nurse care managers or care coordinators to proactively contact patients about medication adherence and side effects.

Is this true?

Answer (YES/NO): YES